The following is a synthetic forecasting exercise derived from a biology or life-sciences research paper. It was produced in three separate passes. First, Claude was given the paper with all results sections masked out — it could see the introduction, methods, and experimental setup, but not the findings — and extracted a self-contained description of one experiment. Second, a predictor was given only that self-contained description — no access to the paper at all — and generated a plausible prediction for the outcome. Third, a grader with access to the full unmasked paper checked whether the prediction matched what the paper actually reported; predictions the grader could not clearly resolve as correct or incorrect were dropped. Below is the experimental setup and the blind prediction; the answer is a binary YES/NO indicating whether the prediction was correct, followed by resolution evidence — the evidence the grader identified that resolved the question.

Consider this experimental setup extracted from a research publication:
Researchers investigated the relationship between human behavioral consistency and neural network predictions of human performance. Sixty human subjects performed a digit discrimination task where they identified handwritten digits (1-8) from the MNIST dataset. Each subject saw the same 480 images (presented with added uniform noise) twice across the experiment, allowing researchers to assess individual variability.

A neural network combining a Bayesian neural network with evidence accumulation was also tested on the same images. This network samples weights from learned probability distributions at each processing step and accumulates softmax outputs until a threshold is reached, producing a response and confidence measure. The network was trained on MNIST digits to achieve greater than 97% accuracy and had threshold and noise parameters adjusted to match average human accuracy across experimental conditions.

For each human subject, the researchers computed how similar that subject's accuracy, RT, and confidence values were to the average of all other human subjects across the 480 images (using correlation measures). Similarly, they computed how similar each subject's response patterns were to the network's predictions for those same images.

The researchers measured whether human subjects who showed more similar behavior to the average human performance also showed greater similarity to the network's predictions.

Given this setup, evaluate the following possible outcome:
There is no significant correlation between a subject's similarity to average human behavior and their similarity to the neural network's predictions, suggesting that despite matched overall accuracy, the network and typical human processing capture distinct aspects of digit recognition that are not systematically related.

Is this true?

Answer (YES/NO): NO